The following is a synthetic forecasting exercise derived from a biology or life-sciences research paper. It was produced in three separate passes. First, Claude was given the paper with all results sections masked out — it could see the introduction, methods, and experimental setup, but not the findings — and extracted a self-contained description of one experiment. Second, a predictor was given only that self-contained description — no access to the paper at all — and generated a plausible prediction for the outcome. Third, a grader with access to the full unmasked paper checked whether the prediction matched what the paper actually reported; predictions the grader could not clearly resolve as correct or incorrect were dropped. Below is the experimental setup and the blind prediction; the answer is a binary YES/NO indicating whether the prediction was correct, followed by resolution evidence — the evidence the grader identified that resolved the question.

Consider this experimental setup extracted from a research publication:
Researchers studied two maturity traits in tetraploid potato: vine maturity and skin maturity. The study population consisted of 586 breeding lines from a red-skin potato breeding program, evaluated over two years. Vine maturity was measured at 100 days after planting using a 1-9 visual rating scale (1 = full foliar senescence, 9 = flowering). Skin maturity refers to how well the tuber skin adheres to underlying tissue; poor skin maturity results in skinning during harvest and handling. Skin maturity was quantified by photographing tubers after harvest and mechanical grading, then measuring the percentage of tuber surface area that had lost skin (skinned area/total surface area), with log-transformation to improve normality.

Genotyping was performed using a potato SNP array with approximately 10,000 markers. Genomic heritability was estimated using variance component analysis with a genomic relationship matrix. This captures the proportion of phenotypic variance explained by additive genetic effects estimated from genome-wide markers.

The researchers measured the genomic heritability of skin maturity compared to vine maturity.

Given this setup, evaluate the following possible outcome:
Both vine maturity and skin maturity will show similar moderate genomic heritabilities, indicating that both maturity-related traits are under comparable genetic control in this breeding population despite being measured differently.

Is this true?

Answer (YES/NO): YES